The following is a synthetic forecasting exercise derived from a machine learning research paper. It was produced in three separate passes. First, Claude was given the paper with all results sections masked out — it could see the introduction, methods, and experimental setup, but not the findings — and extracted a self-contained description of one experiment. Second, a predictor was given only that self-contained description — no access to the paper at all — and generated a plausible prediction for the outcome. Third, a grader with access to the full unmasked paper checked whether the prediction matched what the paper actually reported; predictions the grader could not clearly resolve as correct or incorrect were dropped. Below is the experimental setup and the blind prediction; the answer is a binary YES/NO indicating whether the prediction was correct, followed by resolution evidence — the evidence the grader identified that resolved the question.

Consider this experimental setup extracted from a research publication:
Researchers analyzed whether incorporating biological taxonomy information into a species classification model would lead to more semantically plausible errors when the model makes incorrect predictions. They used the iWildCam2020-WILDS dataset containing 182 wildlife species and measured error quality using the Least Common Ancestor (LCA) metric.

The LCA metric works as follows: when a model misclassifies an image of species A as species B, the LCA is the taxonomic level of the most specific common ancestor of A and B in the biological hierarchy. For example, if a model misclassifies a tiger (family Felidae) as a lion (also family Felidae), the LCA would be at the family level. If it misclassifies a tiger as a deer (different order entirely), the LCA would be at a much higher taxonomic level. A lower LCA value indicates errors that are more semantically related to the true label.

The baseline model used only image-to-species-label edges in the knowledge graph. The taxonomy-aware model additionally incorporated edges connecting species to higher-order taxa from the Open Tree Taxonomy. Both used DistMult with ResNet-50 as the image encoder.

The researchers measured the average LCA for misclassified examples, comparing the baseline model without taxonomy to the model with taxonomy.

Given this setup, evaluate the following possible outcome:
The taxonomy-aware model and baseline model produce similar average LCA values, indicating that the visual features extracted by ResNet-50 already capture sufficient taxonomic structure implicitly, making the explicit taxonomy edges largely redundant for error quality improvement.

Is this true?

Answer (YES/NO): NO